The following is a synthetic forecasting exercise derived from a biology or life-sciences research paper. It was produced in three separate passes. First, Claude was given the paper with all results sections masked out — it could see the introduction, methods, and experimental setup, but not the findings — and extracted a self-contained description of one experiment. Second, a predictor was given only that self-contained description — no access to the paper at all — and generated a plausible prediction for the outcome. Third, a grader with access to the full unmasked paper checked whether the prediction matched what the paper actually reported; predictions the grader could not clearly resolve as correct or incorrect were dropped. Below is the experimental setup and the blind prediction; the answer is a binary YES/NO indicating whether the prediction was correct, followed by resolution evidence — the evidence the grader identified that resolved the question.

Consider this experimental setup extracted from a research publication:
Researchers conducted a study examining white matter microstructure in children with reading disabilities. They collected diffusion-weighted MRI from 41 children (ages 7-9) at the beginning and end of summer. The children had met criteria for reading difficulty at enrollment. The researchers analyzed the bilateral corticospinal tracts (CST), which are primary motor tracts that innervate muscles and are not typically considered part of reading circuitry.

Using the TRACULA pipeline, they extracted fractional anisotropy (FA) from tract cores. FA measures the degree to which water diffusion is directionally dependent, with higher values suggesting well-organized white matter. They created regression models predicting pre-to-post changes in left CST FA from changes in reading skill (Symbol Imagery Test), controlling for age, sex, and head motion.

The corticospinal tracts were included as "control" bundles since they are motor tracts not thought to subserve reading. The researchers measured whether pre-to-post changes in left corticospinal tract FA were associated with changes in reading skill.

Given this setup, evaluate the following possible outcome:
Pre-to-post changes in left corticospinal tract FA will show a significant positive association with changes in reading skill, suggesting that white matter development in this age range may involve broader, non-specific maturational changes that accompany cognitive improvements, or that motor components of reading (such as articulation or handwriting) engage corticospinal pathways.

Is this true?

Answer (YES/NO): YES